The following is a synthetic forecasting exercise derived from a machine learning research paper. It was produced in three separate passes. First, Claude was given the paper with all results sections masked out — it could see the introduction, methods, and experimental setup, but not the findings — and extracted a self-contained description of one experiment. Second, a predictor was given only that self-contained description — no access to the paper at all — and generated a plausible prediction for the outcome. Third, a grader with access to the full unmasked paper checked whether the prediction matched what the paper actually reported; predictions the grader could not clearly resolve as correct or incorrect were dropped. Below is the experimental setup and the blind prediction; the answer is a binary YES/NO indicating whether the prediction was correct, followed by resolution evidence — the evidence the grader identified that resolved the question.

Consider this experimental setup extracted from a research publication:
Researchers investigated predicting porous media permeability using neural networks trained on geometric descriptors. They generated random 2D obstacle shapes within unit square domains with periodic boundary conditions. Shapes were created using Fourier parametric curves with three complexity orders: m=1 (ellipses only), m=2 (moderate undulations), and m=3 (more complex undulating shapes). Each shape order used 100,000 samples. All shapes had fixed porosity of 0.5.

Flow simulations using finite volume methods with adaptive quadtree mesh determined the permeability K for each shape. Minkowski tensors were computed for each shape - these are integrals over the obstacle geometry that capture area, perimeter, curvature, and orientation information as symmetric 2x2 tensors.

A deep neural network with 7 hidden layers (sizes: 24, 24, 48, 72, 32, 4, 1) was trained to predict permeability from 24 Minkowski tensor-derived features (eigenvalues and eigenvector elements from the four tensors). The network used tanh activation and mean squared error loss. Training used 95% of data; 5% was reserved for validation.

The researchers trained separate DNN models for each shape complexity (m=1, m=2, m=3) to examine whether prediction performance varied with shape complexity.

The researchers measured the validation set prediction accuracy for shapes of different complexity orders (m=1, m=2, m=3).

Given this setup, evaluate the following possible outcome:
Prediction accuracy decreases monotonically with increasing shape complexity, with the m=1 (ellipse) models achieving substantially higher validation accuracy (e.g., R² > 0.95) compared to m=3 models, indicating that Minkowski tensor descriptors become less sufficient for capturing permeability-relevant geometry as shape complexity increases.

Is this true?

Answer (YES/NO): NO